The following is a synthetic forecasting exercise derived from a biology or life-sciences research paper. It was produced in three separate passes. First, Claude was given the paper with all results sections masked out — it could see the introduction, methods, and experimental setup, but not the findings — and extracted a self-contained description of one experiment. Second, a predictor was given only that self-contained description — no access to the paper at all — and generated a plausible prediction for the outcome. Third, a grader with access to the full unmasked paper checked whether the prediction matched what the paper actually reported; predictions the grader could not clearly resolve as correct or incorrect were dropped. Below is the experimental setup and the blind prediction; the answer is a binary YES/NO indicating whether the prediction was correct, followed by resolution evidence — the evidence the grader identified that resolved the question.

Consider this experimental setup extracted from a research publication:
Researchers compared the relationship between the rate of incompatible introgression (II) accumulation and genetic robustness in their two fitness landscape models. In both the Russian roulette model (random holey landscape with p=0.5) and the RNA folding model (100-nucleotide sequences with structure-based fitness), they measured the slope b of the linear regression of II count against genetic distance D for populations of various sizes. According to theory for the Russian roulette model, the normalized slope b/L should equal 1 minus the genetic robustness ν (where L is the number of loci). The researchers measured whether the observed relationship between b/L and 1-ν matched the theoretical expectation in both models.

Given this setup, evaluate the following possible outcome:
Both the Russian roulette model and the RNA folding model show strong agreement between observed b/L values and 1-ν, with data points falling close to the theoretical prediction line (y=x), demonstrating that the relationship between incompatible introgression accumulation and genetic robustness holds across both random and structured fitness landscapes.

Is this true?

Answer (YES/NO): NO